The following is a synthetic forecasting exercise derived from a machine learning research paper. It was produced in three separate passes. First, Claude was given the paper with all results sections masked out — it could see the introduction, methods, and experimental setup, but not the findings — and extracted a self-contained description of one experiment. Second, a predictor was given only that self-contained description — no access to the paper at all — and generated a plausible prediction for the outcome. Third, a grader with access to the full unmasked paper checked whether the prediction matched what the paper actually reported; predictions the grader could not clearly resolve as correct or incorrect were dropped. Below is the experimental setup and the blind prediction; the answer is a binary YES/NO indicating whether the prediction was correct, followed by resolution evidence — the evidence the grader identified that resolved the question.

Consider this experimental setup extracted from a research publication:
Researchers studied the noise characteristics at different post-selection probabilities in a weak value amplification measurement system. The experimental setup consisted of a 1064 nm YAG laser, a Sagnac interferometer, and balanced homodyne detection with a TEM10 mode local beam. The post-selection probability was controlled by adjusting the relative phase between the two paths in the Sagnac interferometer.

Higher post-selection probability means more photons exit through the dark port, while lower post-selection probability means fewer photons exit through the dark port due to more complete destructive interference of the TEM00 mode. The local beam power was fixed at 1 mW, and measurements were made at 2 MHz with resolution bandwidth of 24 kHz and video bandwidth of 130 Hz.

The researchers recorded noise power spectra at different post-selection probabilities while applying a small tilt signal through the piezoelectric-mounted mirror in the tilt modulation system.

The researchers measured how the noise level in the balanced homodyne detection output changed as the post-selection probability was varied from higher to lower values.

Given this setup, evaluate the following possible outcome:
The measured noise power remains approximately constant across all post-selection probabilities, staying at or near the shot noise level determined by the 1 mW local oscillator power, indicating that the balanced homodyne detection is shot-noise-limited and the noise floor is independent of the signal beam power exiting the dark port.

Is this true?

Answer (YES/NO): NO